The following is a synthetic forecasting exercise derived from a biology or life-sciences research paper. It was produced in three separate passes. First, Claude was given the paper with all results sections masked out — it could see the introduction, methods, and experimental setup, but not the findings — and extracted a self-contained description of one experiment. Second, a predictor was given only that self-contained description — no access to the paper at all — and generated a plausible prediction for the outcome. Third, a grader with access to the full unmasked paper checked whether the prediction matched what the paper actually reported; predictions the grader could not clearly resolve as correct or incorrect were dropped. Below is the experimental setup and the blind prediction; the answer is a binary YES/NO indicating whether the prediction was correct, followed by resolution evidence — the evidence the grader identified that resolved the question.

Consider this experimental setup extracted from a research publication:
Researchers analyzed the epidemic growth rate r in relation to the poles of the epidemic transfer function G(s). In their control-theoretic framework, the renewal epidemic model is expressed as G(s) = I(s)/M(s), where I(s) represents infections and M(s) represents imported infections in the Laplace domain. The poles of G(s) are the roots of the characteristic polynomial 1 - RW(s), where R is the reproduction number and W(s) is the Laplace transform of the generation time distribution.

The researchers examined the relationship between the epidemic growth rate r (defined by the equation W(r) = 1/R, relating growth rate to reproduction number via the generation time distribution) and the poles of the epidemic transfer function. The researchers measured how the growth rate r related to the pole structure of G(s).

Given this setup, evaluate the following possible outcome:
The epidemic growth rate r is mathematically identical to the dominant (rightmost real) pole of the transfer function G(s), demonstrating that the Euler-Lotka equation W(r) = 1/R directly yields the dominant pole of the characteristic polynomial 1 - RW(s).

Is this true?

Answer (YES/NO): YES